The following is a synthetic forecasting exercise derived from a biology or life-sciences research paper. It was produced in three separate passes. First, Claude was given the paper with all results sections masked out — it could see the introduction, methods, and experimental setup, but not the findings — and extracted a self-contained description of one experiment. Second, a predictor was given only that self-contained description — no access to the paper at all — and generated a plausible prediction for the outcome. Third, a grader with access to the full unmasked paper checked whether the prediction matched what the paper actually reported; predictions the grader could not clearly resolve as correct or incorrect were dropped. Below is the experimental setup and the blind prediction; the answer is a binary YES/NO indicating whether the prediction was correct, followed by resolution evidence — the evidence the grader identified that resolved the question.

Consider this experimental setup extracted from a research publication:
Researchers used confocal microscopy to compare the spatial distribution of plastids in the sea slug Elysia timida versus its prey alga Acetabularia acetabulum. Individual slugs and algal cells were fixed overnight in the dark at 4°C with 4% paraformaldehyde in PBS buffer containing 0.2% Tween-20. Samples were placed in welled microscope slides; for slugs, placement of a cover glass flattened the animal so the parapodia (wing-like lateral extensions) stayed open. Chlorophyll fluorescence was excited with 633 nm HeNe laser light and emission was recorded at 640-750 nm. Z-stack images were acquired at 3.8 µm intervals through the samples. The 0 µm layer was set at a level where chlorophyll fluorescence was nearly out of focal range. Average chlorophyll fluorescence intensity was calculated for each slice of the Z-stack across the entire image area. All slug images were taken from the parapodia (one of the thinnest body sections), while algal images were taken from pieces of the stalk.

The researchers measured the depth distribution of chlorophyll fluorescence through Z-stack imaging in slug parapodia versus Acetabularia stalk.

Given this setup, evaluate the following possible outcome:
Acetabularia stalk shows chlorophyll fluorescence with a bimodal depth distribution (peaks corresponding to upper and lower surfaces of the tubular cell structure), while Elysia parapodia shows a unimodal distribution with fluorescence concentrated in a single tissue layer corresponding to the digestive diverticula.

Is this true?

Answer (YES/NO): NO